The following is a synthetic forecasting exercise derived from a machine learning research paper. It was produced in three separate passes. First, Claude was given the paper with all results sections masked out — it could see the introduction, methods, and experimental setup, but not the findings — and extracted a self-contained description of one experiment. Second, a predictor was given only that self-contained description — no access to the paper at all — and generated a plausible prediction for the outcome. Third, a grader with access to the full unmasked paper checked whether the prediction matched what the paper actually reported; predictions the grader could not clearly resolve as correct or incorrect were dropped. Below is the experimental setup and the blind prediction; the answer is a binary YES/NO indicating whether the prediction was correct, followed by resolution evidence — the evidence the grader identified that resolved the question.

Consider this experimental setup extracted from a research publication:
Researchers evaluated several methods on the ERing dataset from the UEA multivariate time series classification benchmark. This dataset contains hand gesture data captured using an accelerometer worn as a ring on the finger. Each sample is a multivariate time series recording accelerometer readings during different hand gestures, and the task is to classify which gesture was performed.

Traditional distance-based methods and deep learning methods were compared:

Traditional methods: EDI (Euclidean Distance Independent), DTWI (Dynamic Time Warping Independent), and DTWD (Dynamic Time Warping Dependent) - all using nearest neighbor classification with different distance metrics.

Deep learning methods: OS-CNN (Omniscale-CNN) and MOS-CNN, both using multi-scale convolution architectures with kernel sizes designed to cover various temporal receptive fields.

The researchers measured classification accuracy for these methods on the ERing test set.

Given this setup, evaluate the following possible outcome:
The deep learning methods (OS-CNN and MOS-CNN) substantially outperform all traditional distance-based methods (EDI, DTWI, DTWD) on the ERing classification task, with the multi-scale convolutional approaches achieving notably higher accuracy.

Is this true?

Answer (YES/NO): YES